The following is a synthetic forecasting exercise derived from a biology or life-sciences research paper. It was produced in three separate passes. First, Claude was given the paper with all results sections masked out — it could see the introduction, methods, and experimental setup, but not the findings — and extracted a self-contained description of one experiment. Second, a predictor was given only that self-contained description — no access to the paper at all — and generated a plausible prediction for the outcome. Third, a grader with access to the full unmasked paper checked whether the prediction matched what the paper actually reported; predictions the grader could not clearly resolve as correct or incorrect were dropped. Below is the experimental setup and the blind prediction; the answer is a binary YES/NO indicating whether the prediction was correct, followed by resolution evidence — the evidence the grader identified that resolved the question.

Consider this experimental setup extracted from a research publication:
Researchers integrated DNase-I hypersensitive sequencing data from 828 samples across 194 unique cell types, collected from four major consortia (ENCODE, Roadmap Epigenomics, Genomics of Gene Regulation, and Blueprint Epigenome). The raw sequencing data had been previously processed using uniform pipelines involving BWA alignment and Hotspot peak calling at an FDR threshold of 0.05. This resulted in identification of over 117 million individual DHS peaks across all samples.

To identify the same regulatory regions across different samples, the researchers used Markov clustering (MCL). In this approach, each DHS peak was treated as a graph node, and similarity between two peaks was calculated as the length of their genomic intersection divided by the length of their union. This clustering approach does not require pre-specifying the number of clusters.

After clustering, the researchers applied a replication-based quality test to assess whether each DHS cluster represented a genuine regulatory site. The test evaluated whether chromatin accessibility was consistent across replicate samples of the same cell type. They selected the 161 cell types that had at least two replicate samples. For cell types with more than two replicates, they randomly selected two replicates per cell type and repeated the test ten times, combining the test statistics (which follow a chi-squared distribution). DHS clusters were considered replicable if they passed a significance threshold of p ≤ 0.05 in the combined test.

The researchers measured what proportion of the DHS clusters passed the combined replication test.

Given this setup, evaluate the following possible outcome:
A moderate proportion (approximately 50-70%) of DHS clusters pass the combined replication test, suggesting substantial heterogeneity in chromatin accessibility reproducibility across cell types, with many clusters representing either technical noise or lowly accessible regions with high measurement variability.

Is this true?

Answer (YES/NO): NO